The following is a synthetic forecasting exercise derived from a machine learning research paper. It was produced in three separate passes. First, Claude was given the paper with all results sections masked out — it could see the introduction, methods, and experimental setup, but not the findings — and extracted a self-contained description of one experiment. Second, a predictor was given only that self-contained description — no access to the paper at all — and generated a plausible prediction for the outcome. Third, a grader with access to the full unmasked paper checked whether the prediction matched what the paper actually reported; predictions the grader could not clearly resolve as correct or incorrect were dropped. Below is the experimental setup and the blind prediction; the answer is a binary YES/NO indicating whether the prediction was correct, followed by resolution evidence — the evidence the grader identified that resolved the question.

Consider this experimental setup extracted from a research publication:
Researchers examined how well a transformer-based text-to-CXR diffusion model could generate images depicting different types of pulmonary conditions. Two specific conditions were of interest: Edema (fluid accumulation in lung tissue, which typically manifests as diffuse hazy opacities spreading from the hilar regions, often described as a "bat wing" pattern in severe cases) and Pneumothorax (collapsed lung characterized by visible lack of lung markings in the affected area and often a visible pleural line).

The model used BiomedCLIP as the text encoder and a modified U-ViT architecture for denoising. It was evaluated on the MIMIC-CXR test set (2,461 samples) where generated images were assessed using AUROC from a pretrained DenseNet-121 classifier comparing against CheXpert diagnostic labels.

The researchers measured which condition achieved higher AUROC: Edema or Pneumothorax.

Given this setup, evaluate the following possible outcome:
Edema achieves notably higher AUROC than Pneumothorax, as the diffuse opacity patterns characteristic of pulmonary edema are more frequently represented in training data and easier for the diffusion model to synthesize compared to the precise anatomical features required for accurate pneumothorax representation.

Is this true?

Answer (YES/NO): YES